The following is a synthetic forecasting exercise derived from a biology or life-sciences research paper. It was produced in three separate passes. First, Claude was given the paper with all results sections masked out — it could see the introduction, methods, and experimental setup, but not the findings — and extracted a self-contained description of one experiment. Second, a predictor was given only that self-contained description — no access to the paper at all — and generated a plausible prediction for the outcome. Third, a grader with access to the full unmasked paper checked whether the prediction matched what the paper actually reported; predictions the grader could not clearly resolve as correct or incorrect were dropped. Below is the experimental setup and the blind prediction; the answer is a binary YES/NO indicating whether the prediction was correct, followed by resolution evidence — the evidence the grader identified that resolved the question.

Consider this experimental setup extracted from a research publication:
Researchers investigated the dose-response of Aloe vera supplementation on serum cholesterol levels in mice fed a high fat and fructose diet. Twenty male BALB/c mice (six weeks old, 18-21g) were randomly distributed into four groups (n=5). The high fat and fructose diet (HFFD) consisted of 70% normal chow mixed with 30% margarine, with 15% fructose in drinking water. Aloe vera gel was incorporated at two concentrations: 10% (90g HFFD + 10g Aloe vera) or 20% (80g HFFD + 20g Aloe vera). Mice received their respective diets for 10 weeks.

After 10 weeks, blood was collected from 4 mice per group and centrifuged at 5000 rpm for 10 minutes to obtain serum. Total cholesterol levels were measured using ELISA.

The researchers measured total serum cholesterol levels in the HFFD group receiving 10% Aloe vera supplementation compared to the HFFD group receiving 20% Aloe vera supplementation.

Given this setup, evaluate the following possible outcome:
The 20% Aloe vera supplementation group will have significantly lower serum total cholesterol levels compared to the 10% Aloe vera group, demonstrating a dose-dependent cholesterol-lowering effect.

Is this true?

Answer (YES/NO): NO